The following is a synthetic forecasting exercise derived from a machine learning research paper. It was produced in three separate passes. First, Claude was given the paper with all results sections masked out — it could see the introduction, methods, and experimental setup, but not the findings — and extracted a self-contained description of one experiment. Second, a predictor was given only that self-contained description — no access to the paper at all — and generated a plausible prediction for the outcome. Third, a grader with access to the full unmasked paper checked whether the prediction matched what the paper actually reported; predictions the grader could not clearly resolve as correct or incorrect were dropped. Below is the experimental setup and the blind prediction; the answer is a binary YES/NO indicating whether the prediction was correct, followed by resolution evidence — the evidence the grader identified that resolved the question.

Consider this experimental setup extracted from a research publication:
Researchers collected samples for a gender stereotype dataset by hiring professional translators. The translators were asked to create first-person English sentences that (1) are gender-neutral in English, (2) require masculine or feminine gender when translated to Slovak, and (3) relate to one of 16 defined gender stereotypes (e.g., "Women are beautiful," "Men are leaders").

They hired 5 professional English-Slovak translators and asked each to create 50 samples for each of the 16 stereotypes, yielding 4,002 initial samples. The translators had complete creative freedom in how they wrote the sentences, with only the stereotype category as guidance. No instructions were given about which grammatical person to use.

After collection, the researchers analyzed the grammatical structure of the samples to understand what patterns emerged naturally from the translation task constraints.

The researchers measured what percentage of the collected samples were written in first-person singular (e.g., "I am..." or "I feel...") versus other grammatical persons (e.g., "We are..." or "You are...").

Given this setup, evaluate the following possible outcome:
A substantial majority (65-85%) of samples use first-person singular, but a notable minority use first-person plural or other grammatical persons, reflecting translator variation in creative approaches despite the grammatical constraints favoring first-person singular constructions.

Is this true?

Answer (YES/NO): NO